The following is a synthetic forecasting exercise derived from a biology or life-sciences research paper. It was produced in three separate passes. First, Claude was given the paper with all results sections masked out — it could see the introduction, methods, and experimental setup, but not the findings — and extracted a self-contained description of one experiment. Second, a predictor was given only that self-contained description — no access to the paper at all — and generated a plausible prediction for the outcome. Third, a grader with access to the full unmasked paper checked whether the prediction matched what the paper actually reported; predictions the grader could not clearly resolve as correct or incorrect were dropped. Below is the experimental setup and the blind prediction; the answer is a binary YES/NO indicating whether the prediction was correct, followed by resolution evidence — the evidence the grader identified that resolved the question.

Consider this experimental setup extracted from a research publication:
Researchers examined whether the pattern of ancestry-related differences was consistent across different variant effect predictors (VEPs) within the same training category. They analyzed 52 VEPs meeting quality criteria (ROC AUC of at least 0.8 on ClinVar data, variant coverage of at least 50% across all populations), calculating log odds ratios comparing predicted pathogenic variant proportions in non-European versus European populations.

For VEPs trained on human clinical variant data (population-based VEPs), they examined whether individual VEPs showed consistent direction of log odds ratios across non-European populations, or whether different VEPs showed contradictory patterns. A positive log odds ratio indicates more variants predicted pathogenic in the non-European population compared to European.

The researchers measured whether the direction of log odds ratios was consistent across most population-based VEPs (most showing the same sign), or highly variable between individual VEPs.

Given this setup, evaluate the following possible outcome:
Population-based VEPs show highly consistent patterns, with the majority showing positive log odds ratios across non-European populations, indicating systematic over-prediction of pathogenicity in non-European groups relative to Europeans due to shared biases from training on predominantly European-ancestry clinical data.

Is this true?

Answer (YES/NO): NO